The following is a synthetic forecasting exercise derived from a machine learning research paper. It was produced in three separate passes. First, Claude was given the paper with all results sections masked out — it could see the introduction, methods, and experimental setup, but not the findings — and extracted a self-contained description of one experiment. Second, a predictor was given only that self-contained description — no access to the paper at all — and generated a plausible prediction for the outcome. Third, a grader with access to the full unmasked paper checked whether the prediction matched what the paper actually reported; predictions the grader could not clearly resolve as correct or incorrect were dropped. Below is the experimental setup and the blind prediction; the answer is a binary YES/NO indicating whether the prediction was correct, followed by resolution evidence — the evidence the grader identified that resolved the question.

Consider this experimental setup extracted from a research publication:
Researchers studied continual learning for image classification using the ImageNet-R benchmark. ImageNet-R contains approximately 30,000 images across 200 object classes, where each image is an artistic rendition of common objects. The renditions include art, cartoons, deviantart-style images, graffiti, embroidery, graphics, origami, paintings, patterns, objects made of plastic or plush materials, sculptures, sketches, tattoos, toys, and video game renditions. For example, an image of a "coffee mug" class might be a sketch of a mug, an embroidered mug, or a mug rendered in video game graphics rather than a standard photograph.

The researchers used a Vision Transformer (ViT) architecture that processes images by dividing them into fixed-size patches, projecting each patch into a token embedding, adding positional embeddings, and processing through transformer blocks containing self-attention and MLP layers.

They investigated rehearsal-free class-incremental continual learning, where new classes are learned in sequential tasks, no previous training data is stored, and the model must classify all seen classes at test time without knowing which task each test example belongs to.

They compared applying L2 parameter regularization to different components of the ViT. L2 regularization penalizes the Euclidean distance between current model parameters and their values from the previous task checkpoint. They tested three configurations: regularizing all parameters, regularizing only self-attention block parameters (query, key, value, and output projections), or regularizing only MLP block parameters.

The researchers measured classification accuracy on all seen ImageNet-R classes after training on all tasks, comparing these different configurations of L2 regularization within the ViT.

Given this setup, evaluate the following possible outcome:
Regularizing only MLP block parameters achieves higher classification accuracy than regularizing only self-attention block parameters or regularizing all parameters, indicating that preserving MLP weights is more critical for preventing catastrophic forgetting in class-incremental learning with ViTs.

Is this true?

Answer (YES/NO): NO